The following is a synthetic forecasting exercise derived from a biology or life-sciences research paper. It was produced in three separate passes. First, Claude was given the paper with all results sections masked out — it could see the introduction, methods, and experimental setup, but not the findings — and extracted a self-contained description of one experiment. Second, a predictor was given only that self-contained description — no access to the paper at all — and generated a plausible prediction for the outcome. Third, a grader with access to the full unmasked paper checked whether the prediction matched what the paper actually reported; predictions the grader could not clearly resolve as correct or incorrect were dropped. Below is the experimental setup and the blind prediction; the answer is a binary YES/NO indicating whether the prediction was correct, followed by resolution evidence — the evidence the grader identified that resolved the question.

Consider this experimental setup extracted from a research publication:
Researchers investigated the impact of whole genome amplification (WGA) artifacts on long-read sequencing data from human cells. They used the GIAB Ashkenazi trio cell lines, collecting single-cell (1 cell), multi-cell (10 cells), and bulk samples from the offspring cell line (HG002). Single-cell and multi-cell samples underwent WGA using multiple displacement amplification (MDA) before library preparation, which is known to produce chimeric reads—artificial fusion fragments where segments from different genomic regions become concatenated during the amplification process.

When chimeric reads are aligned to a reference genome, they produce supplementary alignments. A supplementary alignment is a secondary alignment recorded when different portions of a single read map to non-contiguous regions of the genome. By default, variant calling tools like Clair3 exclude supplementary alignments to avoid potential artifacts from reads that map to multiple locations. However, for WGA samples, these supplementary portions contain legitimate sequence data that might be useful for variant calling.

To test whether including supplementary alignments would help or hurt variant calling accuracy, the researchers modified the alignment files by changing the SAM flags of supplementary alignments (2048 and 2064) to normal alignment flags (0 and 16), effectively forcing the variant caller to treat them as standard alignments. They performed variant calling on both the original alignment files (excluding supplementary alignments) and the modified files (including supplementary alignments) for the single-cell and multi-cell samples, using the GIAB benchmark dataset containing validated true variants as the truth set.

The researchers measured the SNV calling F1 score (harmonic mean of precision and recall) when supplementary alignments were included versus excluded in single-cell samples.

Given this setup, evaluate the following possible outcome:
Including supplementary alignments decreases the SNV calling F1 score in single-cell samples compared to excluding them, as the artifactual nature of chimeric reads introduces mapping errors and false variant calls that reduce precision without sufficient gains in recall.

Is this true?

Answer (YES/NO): YES